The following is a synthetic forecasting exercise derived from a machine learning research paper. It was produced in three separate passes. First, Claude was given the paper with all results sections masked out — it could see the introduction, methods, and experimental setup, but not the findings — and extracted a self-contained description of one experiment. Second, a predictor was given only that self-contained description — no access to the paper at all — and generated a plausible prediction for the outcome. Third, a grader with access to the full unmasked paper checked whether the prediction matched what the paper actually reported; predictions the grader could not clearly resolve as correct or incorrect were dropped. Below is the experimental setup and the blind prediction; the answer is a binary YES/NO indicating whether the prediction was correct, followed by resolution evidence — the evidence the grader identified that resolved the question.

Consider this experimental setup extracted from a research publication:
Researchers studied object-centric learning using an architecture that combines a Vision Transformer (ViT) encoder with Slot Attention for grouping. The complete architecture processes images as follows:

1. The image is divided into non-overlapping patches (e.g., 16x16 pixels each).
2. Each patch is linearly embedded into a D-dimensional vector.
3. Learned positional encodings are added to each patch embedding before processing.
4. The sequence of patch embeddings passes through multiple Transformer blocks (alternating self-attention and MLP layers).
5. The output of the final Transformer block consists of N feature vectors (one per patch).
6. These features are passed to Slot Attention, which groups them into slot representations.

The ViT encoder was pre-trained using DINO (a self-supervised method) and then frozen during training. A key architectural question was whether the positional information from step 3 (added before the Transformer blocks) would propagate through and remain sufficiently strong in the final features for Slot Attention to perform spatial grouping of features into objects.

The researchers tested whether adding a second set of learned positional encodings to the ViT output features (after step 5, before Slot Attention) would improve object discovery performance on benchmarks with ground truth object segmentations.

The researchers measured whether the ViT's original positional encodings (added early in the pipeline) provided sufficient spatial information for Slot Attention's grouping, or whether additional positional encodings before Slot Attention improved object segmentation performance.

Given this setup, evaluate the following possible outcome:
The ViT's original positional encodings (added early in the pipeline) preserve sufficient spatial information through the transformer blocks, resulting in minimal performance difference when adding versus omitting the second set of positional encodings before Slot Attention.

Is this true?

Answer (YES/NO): YES